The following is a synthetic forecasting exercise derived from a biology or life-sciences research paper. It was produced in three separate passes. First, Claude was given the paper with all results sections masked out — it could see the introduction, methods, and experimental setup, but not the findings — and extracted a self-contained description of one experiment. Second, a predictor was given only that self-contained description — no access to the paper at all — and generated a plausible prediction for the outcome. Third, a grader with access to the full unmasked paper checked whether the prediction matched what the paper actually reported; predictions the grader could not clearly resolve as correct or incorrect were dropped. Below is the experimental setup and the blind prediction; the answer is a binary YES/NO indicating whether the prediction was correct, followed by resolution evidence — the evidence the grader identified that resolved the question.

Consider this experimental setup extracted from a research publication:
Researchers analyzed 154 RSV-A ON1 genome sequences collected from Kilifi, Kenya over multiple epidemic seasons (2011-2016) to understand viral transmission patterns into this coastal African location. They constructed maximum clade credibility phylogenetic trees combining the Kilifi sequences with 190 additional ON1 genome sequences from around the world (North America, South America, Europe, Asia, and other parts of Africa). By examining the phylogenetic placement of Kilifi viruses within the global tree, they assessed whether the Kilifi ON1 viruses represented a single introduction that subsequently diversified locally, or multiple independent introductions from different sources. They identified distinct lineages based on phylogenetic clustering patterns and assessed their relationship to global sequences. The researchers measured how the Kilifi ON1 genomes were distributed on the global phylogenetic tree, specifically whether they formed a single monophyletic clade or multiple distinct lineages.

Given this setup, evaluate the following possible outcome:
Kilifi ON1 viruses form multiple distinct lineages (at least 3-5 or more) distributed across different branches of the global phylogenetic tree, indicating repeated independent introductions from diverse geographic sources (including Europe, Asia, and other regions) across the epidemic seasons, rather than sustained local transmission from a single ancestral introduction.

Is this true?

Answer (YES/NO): NO